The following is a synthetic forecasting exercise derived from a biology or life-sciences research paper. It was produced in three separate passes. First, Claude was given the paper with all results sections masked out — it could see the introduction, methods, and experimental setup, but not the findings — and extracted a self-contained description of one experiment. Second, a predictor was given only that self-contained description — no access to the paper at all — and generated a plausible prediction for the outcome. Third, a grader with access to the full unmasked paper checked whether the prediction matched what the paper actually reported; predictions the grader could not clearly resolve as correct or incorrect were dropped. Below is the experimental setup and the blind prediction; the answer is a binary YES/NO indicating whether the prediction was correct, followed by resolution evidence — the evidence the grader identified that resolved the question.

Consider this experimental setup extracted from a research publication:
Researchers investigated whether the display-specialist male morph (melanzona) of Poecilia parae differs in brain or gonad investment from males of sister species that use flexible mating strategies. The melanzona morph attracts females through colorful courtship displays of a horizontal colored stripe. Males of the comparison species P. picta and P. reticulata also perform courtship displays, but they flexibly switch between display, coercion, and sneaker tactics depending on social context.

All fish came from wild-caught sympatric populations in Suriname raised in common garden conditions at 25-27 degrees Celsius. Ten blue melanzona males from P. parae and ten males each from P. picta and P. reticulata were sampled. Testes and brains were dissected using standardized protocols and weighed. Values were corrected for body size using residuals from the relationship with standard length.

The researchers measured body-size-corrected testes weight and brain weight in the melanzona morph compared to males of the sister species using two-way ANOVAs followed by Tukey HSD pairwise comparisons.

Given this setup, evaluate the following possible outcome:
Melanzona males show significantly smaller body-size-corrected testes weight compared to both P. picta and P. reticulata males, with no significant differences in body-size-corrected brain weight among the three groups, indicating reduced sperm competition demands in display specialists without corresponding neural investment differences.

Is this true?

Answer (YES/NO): NO